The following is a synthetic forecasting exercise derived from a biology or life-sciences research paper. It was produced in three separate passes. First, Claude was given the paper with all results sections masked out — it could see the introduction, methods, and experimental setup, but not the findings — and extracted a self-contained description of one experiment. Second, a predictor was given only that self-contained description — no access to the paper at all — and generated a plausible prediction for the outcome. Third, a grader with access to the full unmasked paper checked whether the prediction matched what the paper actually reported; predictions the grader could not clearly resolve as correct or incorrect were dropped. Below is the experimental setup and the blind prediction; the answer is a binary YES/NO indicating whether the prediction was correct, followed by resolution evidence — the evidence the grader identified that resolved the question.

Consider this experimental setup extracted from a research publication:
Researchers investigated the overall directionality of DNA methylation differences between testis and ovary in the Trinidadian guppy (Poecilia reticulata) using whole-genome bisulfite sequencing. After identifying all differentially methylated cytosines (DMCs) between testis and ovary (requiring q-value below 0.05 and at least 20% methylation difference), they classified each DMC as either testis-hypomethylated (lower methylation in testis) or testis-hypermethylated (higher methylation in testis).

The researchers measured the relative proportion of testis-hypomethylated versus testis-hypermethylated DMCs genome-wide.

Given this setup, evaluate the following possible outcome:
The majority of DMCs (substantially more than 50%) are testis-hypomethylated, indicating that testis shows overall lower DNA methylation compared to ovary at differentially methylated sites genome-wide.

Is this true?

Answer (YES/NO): NO